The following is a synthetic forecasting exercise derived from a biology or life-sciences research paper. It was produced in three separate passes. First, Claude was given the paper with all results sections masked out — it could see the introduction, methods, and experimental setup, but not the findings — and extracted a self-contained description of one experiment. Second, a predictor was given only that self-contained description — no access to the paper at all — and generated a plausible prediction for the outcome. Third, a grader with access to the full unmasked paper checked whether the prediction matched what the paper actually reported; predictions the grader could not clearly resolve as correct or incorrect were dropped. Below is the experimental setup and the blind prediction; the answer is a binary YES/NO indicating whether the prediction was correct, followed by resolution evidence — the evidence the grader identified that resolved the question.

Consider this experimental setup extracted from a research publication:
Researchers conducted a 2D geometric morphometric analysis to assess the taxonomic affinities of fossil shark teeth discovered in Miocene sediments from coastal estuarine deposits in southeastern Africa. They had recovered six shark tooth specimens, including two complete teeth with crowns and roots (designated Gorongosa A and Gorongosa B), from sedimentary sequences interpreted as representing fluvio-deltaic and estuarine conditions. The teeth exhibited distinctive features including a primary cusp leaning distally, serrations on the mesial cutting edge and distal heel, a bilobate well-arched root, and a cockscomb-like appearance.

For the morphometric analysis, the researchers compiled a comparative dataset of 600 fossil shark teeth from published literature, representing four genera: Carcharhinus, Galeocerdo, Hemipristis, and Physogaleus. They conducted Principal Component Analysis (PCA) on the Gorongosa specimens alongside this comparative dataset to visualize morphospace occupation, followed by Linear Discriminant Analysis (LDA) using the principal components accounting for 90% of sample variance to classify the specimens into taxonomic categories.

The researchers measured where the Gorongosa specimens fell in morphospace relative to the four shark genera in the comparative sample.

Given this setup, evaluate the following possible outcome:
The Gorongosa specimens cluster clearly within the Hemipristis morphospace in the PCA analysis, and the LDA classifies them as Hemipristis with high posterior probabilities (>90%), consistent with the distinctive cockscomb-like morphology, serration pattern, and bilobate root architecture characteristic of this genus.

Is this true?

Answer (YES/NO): NO